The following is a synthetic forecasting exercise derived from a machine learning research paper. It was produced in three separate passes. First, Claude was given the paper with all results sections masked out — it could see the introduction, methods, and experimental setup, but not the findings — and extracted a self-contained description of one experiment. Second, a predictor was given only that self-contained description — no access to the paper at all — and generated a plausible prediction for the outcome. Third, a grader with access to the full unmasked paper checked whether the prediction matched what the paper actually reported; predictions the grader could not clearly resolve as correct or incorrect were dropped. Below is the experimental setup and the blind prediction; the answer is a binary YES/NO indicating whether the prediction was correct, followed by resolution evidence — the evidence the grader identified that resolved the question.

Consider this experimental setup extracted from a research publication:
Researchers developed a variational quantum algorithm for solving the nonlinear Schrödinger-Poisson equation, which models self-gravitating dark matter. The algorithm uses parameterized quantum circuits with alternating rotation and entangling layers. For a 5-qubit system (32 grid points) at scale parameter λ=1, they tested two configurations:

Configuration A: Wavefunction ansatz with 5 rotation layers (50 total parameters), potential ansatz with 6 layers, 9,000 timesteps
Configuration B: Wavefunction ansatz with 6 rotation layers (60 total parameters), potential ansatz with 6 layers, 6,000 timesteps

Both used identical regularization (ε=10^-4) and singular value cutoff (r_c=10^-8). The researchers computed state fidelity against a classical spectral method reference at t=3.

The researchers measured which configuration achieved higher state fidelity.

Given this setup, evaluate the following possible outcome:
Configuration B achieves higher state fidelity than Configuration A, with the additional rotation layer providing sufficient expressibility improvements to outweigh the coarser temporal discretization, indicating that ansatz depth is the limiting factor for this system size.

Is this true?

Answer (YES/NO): YES